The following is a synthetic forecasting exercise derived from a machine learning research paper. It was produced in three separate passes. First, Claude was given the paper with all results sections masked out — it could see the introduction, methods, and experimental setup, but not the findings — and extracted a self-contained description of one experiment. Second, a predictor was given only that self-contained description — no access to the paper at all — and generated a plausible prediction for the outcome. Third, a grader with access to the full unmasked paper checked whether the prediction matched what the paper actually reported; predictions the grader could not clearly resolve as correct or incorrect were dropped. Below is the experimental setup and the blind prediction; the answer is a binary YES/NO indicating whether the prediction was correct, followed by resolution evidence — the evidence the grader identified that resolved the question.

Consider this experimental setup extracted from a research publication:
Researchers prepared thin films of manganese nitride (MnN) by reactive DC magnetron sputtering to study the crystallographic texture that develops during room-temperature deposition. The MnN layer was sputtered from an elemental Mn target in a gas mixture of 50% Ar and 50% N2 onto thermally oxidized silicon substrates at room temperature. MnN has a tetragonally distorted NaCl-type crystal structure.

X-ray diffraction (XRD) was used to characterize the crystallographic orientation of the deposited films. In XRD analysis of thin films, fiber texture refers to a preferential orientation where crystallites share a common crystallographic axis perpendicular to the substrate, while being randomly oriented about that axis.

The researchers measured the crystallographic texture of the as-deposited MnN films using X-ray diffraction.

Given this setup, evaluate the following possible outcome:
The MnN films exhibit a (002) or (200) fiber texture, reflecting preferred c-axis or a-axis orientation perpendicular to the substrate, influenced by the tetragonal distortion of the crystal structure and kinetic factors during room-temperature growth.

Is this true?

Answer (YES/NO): YES